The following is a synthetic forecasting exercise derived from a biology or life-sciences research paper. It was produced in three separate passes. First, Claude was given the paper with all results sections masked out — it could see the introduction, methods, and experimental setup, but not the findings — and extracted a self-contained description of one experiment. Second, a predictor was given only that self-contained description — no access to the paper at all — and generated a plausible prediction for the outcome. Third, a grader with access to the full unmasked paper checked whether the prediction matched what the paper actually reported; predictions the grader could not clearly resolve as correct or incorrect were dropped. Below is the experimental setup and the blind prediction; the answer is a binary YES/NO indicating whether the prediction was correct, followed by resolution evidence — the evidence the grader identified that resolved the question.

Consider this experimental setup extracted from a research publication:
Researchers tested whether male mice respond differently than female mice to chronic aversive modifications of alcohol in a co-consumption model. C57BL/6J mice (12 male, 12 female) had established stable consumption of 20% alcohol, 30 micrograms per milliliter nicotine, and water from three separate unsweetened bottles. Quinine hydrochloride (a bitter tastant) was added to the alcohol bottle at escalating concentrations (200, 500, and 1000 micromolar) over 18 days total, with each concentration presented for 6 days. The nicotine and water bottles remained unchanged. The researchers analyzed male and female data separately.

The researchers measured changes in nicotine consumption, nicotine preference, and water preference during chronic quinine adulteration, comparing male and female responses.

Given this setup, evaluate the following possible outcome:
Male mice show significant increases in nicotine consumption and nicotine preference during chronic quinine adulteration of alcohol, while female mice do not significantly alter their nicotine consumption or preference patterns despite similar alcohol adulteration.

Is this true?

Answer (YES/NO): NO